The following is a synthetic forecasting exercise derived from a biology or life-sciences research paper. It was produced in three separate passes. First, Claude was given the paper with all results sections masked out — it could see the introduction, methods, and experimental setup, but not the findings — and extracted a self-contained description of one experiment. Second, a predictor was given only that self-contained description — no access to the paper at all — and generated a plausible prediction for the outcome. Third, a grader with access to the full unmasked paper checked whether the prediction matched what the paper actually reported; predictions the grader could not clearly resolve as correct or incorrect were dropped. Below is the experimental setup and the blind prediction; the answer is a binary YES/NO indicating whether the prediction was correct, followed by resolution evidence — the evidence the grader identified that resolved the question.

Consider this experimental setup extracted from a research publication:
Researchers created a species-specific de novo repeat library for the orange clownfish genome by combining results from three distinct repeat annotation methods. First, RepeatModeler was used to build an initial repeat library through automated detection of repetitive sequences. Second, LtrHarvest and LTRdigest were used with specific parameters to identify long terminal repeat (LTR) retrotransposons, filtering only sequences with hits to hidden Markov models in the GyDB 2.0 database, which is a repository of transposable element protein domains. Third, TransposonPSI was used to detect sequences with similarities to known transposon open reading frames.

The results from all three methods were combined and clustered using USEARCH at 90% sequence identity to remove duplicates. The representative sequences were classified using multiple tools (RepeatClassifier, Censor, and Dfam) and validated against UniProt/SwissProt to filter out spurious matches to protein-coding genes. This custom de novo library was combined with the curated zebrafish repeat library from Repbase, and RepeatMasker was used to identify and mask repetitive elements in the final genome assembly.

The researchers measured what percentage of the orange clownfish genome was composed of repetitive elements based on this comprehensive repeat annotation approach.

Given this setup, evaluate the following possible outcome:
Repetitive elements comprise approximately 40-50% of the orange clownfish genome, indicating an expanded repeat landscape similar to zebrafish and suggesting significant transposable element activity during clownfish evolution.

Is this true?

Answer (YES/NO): NO